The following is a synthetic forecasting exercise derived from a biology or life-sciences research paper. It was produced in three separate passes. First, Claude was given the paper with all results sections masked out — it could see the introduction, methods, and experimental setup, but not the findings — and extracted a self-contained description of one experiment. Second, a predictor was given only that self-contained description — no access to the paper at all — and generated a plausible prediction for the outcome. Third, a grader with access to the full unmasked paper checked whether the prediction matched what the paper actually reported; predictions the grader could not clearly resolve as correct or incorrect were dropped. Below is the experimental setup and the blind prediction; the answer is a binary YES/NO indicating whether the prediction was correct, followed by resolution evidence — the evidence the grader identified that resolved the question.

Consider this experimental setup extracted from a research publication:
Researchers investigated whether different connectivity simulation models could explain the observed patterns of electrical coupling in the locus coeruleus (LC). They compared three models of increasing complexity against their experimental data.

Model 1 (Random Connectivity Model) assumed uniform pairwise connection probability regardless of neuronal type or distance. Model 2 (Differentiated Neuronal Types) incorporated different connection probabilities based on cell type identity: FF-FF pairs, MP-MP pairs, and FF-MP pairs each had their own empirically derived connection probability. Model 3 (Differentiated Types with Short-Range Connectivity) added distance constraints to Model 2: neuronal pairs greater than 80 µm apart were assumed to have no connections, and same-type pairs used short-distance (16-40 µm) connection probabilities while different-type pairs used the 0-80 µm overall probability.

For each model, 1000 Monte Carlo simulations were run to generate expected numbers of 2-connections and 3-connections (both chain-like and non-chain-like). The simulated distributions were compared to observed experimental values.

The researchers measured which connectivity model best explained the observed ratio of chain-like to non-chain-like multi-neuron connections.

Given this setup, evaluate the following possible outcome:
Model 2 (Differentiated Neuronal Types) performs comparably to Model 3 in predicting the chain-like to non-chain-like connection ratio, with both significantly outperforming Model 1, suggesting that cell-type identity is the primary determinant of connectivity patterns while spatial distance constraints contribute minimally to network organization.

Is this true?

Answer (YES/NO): NO